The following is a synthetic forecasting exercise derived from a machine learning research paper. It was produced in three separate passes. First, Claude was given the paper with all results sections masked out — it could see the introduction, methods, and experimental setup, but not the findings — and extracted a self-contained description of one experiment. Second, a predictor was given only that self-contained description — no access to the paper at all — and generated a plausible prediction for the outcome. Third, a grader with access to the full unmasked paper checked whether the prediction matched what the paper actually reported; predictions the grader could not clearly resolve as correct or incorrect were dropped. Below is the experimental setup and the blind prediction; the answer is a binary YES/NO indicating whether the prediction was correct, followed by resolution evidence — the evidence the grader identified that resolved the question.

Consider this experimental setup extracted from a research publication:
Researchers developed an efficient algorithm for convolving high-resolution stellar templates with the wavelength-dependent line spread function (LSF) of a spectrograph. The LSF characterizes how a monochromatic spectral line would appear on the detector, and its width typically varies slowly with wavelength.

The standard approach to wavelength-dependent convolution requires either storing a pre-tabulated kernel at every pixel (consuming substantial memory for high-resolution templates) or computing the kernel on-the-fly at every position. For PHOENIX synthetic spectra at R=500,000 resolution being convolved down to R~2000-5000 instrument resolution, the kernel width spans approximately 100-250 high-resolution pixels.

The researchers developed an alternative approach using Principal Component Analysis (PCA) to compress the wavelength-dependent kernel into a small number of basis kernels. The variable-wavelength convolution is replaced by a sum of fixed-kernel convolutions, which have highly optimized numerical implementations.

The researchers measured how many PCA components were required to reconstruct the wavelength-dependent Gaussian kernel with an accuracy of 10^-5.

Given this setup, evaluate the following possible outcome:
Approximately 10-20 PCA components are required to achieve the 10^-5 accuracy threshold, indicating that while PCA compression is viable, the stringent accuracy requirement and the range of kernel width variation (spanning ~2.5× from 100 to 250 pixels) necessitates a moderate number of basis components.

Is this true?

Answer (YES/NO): NO